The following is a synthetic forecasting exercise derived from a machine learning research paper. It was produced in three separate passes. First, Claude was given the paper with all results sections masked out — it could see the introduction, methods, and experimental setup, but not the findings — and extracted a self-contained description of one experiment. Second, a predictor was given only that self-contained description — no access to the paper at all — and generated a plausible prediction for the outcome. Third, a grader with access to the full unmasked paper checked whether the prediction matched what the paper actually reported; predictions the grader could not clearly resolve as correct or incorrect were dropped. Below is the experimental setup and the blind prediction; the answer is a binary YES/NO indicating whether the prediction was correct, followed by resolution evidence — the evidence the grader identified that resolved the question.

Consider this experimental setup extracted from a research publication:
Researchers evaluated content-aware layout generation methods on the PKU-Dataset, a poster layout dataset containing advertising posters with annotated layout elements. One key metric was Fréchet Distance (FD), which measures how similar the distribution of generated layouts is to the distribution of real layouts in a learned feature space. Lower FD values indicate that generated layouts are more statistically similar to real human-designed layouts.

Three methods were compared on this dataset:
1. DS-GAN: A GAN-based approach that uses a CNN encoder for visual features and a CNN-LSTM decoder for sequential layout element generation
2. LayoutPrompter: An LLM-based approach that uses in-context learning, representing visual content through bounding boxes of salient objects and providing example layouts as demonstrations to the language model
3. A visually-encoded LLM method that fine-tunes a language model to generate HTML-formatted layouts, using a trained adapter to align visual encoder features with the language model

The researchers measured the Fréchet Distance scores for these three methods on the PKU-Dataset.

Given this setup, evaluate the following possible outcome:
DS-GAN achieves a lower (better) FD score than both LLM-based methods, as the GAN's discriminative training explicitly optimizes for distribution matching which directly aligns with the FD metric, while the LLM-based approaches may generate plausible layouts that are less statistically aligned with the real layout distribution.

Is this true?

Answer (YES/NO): NO